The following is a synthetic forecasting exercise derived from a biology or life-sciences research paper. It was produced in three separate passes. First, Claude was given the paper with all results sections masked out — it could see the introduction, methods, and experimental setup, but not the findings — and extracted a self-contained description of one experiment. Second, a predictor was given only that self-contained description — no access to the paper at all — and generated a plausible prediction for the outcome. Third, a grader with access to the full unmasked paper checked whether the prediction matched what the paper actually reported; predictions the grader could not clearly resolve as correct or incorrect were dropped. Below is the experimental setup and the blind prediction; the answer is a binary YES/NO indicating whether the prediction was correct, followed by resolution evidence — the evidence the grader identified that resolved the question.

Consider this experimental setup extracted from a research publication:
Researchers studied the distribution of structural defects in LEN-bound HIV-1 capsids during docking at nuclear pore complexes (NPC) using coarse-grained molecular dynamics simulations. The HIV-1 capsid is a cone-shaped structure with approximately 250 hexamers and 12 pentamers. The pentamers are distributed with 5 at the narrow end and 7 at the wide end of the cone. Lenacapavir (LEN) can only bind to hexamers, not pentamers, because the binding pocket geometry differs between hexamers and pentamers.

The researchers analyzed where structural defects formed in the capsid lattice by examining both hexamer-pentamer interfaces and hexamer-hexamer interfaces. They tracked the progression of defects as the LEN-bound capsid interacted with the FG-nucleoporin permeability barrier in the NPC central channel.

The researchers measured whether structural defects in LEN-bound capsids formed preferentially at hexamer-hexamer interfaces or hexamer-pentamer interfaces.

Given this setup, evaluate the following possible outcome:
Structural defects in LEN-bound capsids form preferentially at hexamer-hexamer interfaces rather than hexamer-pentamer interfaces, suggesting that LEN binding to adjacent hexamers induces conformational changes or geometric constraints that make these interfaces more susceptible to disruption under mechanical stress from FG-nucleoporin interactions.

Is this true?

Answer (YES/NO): NO